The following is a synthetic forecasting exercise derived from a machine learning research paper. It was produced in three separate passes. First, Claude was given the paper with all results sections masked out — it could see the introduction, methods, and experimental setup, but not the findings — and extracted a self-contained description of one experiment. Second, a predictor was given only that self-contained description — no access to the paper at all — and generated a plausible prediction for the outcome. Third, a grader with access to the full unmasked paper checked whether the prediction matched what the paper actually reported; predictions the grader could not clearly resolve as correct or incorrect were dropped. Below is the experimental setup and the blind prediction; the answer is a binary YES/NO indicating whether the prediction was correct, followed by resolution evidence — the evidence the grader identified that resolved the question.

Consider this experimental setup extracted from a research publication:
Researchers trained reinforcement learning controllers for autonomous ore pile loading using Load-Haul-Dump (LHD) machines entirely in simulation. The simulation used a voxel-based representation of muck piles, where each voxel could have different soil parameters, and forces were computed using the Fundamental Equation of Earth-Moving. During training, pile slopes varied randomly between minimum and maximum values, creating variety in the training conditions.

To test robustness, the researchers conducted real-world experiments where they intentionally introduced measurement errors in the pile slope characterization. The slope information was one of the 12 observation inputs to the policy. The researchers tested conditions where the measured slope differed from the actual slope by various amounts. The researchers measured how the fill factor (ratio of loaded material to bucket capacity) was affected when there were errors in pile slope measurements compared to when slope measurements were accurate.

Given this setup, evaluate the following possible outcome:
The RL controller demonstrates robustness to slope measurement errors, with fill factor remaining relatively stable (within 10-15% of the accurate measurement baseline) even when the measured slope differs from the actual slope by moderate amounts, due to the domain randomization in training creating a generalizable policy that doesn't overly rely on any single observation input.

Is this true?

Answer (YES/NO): NO